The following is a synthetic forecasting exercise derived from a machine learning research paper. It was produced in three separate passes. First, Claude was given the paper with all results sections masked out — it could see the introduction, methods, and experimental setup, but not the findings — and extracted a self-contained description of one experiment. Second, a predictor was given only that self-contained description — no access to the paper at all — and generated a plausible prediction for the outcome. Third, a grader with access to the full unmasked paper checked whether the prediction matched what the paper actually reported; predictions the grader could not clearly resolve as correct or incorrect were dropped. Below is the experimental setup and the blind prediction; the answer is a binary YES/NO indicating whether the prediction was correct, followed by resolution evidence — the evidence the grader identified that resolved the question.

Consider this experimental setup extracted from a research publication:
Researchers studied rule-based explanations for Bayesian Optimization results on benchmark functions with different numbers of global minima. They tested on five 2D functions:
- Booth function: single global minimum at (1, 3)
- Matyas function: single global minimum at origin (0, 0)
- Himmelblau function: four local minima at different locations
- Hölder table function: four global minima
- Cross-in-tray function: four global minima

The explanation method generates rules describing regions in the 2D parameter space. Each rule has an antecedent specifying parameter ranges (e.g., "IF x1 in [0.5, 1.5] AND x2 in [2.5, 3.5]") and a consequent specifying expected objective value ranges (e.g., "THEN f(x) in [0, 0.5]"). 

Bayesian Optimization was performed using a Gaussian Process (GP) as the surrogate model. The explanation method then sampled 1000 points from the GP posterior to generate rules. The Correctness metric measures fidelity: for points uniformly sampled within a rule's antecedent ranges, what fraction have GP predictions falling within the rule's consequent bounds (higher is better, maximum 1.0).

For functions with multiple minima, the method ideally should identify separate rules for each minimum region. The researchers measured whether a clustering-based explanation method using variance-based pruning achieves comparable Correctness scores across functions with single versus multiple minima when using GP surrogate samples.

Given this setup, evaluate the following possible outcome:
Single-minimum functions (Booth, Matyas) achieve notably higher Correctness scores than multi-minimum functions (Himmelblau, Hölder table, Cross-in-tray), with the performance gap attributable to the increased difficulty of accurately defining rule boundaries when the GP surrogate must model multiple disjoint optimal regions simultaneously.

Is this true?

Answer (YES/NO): NO